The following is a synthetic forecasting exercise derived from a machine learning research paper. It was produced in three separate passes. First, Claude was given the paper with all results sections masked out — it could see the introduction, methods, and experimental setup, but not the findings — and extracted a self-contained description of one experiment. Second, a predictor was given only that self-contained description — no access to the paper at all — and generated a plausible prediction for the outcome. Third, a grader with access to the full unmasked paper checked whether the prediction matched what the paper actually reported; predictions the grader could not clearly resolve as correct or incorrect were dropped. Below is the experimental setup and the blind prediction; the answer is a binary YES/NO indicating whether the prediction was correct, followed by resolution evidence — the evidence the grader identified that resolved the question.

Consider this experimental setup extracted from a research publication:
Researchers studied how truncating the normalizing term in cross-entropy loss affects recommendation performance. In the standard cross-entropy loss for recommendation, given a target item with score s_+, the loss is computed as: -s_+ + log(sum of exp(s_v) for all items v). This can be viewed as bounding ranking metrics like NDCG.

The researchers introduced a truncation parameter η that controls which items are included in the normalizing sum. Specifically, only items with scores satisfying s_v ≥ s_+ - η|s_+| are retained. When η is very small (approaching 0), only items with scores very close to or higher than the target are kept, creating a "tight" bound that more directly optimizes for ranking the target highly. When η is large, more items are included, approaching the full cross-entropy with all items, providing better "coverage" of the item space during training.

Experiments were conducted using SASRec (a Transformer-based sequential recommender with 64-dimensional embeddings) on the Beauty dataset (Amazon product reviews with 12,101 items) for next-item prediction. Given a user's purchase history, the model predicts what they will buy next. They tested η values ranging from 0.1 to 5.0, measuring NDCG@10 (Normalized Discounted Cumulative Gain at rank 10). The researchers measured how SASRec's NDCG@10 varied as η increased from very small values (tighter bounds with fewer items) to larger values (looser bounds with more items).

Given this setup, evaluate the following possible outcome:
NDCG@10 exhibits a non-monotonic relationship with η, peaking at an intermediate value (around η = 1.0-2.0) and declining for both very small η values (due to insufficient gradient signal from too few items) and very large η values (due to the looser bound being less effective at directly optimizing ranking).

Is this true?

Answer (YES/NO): NO